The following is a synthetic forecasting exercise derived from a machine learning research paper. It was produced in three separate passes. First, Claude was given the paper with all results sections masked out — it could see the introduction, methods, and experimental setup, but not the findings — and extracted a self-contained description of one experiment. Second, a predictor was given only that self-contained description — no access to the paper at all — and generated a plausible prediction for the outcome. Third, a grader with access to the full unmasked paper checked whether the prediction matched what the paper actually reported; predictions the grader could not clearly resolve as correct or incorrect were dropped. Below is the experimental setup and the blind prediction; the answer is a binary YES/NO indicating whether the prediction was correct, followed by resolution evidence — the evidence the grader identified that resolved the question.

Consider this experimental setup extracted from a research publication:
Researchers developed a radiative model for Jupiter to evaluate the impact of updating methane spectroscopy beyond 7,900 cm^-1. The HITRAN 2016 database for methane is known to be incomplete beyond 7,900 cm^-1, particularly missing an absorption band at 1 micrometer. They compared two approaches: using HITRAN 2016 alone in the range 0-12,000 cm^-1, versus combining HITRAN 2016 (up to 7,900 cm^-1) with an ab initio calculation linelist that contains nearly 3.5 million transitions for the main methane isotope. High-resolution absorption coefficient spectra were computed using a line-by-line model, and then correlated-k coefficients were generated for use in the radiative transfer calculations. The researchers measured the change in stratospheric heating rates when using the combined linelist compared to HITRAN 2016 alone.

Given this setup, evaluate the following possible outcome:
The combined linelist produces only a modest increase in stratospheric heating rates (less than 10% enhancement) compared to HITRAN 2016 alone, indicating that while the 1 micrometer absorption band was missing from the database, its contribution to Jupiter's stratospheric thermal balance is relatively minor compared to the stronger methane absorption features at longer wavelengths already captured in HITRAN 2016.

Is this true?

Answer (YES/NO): NO